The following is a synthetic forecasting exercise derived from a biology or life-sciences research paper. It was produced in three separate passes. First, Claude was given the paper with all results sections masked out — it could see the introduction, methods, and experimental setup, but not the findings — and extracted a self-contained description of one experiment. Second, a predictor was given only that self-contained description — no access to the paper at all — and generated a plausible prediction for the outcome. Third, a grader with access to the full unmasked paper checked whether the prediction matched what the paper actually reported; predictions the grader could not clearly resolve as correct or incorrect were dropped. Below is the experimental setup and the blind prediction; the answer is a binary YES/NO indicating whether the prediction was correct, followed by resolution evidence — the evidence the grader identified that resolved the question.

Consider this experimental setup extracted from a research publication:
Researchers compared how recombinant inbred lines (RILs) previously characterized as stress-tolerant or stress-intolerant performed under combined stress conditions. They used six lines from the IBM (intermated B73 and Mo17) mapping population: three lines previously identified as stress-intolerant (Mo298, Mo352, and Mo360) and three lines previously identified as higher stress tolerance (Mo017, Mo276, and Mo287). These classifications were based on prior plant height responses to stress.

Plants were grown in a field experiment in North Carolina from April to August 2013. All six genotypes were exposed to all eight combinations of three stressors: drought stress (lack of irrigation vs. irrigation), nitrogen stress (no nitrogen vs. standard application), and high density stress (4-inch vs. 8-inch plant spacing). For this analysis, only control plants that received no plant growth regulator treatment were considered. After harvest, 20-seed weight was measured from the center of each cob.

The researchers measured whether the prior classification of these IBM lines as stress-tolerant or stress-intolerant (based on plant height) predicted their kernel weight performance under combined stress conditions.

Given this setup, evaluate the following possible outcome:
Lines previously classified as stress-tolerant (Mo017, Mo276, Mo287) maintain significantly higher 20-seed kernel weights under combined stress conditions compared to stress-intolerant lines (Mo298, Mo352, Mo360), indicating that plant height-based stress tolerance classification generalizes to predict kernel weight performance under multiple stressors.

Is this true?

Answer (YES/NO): NO